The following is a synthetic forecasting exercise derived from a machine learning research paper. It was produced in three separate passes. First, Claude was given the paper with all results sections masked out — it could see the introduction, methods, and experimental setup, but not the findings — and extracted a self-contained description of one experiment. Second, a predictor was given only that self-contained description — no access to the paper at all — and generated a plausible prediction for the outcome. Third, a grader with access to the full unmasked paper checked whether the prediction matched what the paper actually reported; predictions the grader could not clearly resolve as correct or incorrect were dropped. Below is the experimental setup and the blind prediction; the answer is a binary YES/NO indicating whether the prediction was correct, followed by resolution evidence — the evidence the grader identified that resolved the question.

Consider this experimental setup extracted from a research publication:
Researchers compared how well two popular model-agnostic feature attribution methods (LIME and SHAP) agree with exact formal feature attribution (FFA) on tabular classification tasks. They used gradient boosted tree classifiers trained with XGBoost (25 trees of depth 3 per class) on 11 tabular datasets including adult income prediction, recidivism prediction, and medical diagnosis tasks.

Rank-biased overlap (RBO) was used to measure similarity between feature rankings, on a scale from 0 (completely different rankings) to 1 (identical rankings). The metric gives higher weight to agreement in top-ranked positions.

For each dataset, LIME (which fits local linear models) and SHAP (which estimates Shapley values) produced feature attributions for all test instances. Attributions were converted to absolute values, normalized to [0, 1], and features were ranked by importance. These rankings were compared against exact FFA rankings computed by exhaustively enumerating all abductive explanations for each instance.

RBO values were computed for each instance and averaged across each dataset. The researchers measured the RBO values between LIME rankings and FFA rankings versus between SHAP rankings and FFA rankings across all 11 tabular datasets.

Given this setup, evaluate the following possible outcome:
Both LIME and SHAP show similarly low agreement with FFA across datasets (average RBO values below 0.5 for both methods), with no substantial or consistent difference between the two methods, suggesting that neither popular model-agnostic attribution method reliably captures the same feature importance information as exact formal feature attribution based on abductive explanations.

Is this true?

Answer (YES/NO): NO